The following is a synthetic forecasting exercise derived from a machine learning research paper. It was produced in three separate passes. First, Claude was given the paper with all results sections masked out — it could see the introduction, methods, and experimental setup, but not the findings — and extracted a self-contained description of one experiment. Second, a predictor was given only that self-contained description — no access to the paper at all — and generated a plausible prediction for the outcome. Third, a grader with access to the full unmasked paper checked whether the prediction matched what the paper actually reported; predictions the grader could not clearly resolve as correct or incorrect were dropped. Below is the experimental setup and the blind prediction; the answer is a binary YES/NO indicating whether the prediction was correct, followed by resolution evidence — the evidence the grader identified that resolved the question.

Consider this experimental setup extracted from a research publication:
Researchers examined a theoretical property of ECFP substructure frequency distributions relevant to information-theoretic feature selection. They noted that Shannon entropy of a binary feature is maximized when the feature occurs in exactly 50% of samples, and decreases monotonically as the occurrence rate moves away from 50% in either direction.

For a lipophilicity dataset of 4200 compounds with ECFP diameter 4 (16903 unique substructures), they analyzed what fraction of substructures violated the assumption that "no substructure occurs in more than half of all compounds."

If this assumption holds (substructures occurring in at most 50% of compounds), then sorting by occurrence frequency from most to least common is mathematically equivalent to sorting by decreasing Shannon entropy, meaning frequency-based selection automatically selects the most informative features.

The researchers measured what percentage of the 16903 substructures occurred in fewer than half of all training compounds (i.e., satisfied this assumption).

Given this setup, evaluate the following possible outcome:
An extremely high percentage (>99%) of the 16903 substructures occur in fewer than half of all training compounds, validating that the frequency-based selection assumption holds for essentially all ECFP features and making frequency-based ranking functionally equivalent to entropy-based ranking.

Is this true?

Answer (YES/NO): YES